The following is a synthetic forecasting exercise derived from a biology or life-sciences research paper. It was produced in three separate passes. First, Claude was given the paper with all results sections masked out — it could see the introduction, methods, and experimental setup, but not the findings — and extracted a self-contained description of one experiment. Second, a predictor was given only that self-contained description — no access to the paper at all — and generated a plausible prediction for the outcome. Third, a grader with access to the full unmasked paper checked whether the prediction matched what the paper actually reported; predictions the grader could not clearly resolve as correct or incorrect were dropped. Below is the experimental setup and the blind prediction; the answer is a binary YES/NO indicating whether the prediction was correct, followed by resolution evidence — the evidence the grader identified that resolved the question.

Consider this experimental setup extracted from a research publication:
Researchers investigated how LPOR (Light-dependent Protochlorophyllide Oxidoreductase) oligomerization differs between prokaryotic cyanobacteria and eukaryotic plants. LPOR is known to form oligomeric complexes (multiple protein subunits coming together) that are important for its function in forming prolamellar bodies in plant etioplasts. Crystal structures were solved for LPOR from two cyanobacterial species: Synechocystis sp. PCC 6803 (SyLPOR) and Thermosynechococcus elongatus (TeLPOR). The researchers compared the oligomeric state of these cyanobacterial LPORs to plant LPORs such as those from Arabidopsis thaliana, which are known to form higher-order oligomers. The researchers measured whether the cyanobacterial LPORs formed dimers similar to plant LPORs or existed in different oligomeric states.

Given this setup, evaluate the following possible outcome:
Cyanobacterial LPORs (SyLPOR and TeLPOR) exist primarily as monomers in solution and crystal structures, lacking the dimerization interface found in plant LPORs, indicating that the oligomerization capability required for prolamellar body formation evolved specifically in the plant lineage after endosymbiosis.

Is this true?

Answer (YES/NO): YES